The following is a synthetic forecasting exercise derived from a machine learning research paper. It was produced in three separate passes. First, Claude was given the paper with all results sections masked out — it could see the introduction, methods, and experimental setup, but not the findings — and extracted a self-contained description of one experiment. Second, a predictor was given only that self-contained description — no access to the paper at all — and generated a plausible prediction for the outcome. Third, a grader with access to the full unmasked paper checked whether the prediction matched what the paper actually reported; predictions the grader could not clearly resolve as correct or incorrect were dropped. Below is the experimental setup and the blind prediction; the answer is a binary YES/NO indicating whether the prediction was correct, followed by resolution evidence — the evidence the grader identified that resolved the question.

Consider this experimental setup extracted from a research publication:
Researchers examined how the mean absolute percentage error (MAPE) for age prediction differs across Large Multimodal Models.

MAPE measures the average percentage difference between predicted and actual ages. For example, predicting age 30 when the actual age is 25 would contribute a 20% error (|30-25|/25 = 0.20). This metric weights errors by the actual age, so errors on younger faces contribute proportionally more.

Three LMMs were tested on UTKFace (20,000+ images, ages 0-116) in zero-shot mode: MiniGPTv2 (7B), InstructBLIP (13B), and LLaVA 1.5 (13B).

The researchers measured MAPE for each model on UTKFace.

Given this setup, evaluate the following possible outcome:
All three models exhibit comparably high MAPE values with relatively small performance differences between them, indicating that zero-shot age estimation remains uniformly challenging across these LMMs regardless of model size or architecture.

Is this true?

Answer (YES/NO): NO